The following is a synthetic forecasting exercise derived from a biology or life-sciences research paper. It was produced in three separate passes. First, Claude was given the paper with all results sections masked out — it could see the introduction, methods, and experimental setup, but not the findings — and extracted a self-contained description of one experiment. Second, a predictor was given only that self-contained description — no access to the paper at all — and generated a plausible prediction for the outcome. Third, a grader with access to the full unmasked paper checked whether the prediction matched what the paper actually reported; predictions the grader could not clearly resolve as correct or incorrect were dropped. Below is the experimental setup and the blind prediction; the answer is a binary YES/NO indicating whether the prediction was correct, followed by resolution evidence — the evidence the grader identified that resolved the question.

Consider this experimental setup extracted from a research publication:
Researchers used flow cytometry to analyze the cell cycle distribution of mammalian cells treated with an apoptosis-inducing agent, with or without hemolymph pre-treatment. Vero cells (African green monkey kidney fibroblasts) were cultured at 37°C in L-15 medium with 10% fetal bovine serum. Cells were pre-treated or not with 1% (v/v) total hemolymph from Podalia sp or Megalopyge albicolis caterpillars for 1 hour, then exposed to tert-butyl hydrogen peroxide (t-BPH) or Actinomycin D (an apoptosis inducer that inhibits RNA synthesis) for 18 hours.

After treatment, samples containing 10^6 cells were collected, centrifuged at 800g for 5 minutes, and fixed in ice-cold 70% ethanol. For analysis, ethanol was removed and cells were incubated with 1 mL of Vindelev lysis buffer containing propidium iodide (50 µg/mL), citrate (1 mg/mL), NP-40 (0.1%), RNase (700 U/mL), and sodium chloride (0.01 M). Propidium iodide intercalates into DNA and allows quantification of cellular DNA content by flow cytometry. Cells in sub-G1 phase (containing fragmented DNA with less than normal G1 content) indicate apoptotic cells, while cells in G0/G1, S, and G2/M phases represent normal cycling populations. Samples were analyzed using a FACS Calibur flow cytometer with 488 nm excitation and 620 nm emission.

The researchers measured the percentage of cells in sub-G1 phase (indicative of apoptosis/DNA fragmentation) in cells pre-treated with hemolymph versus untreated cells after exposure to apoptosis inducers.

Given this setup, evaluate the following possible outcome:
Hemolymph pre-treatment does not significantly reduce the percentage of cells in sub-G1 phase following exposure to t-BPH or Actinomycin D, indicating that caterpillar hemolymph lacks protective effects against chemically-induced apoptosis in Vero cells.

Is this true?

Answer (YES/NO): NO